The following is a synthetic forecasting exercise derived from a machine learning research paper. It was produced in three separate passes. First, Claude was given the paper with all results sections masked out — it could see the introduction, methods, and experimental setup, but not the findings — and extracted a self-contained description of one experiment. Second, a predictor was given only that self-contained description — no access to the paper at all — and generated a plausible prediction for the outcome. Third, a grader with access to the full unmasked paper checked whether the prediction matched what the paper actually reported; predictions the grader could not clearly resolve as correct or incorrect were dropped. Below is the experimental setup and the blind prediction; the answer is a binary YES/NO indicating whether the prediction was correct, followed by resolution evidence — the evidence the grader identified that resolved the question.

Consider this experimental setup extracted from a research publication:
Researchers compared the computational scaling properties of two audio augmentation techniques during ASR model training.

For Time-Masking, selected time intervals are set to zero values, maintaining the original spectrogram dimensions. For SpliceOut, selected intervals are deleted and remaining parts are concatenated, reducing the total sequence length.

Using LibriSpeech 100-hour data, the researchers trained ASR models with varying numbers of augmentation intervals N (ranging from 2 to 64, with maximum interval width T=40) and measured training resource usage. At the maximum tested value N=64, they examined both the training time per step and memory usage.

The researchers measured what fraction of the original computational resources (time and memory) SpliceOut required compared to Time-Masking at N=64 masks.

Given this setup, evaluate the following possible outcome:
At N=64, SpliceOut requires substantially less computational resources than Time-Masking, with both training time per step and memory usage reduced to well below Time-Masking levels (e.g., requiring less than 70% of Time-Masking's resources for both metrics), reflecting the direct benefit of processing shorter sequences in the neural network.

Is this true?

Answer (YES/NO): YES